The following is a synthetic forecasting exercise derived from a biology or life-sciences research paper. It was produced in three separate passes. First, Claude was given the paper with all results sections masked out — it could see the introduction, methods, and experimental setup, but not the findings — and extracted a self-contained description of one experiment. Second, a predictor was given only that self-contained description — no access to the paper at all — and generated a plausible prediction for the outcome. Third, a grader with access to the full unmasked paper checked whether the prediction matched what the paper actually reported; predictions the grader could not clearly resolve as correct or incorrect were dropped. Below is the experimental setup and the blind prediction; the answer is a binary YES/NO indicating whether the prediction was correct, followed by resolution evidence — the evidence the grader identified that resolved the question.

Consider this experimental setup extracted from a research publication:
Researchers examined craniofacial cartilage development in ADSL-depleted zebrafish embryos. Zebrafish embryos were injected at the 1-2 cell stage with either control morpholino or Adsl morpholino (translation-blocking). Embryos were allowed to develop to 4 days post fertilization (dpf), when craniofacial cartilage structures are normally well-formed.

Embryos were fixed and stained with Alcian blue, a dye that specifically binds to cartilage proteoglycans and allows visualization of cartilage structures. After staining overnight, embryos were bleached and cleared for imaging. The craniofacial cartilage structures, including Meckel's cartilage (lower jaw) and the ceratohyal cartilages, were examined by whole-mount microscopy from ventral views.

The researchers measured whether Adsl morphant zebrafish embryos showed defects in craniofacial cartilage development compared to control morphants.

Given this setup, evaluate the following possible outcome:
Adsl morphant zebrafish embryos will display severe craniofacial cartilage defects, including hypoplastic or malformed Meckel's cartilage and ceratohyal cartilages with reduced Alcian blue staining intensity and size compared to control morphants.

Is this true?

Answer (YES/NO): YES